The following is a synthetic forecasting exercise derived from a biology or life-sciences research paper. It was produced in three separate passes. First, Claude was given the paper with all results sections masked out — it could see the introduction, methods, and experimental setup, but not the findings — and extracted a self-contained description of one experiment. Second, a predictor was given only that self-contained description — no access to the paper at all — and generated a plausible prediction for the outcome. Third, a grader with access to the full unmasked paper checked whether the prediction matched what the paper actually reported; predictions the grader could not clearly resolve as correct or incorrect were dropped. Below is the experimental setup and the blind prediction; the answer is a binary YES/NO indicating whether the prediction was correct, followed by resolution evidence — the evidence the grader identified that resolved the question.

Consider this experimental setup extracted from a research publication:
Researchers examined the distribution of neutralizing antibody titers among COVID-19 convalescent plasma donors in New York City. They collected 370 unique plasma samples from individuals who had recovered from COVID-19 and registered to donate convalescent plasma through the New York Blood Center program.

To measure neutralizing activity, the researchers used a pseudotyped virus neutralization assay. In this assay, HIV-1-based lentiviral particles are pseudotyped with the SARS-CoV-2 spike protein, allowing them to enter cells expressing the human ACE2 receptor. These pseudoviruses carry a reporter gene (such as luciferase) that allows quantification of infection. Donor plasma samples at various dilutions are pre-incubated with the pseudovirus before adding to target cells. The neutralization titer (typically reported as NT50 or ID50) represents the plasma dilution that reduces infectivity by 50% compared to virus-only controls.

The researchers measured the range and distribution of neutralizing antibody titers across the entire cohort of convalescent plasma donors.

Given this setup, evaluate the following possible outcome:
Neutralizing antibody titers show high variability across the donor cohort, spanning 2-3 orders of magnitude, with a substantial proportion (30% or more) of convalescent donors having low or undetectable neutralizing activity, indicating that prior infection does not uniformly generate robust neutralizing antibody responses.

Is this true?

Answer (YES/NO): YES